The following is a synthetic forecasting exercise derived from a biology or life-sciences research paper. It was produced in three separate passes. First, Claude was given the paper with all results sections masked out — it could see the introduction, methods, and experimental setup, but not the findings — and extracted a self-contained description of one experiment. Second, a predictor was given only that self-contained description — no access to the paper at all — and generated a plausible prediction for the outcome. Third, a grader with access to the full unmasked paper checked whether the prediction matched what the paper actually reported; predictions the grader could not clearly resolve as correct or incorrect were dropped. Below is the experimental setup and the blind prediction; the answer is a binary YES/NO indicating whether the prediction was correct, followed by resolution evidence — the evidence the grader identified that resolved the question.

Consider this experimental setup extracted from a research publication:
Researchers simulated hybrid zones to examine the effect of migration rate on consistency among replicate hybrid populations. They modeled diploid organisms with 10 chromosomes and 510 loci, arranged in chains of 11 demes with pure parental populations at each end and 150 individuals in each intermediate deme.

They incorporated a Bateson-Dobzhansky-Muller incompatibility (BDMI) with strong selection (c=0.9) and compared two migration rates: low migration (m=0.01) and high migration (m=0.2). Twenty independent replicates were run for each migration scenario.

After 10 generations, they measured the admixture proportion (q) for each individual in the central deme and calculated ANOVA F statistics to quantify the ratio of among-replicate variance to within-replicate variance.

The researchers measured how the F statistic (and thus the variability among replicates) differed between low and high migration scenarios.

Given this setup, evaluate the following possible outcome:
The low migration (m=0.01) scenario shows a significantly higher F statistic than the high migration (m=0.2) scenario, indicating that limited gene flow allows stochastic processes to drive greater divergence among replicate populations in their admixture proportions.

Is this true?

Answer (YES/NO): YES